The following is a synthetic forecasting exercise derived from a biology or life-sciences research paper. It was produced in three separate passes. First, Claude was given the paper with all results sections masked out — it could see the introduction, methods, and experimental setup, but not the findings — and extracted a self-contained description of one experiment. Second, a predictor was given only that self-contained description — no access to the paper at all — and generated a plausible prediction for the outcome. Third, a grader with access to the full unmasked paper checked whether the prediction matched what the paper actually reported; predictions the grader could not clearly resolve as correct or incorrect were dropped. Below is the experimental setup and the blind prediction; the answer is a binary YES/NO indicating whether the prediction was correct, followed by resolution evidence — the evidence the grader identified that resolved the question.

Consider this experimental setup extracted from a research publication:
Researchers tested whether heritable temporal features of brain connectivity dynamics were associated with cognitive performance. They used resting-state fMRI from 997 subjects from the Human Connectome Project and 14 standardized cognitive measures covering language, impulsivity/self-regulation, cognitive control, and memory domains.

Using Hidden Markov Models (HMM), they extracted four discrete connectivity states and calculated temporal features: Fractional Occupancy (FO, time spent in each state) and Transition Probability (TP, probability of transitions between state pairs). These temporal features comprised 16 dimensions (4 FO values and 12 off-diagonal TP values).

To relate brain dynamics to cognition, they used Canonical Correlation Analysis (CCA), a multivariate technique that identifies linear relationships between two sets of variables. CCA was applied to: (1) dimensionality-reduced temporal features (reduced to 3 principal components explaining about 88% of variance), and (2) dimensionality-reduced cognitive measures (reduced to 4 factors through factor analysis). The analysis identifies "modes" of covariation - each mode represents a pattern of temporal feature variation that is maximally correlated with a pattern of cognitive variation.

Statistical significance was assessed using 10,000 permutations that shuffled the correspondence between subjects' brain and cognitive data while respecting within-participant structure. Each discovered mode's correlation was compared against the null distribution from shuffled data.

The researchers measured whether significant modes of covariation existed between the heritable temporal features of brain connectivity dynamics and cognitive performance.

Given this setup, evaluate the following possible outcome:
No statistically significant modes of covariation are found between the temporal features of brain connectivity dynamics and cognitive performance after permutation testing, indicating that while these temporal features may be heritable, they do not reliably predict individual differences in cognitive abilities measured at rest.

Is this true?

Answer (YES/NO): NO